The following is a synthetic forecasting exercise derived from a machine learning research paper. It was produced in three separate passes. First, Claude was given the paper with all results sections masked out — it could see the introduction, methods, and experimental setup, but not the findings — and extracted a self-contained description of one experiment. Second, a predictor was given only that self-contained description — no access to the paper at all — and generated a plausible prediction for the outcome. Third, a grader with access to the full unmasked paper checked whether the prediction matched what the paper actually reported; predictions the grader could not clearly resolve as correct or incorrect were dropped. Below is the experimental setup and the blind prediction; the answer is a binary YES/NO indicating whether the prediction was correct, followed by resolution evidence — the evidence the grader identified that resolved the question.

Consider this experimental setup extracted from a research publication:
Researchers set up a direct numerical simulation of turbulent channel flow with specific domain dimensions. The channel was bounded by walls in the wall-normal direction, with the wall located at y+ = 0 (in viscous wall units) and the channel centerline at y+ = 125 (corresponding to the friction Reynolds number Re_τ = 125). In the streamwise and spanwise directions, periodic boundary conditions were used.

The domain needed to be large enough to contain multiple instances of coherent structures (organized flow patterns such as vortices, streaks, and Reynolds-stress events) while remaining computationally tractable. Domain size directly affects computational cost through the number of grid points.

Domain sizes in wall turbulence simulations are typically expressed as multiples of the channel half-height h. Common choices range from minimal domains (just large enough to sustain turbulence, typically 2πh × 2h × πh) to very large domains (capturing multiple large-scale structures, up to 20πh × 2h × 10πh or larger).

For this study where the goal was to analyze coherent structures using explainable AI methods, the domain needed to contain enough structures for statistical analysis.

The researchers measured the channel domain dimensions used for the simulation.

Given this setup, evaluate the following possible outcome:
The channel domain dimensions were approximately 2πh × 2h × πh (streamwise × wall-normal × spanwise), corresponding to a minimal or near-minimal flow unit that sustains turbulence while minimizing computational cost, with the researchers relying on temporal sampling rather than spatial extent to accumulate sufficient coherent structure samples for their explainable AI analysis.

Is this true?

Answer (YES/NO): NO